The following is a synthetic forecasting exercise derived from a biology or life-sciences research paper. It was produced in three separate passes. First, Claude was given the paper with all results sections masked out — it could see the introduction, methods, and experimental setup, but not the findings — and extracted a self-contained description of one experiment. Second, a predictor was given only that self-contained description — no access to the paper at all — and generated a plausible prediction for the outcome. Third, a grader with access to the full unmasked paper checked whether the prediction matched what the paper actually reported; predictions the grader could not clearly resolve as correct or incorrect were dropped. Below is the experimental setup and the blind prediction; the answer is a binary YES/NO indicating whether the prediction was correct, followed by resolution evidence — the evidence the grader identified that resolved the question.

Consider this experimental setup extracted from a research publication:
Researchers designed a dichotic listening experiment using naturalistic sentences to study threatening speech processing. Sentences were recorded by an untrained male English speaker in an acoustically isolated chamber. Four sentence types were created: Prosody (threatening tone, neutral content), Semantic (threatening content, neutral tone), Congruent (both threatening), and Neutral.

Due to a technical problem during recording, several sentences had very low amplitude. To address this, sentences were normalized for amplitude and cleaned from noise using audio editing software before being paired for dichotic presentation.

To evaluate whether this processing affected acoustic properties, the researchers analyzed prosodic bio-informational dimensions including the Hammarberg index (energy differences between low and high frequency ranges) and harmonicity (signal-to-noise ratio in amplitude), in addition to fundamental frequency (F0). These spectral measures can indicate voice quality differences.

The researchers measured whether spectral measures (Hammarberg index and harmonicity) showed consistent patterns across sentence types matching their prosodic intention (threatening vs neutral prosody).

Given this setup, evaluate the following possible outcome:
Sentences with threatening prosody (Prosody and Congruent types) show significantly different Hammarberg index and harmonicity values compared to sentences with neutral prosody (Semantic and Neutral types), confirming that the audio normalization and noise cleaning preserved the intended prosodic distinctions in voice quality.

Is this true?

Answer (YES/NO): NO